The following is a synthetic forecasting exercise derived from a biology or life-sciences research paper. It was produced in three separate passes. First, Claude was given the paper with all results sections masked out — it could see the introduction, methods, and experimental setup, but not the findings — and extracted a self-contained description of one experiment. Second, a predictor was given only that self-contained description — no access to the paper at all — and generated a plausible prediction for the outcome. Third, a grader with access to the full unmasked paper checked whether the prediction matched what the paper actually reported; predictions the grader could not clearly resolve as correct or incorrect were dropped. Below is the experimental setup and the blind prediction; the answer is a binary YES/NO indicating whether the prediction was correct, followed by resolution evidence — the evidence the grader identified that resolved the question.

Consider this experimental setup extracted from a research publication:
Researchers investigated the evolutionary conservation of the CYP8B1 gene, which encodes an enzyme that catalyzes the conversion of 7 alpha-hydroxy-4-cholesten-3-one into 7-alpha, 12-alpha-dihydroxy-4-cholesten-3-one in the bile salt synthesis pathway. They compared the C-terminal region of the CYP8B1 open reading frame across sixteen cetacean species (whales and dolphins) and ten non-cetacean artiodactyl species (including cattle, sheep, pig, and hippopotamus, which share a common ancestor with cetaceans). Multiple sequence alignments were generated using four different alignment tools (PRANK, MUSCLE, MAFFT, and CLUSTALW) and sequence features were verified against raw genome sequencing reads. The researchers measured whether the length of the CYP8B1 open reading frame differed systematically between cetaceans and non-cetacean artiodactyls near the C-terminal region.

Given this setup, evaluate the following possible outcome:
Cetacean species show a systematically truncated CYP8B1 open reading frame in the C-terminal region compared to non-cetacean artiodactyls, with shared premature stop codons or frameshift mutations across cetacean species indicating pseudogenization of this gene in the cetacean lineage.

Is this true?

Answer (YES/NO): NO